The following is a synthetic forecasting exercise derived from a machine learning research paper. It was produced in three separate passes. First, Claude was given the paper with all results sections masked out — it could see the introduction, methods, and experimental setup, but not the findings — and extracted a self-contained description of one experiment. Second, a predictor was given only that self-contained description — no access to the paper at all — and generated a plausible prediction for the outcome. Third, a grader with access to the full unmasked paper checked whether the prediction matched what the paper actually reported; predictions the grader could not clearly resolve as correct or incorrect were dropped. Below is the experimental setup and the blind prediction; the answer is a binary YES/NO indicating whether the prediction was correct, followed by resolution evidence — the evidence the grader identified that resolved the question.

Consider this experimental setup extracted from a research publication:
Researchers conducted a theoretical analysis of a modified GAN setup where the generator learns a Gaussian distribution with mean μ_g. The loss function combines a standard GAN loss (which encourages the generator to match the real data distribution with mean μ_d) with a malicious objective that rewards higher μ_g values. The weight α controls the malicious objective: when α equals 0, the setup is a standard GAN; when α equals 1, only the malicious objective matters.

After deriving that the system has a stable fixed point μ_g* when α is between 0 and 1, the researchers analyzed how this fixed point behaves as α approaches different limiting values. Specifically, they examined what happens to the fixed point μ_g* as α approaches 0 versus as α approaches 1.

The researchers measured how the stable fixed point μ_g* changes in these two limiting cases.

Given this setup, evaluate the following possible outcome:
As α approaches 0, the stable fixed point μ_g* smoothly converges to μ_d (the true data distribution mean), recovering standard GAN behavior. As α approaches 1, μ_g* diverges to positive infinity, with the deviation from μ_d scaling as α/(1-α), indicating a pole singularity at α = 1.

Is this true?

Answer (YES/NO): YES